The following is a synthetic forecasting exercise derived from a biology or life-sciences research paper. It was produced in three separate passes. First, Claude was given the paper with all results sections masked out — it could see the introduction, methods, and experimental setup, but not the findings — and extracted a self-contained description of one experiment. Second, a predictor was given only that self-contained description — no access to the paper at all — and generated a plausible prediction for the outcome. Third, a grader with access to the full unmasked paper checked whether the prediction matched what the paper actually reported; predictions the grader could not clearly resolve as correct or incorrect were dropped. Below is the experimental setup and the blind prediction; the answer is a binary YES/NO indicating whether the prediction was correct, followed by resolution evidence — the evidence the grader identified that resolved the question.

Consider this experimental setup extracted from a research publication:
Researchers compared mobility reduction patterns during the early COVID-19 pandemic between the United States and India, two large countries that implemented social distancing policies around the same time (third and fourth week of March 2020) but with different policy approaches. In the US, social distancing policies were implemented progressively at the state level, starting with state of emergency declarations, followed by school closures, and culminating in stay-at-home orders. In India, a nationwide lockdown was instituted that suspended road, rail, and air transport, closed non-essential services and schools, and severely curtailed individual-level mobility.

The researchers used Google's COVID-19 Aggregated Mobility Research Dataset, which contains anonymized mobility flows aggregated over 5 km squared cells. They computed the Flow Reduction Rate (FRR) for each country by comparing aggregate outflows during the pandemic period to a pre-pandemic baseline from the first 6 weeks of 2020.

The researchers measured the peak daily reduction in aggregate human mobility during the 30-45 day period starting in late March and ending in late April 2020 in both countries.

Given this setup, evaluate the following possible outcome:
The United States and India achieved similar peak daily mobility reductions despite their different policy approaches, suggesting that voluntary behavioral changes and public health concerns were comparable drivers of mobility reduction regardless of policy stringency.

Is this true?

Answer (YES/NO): NO